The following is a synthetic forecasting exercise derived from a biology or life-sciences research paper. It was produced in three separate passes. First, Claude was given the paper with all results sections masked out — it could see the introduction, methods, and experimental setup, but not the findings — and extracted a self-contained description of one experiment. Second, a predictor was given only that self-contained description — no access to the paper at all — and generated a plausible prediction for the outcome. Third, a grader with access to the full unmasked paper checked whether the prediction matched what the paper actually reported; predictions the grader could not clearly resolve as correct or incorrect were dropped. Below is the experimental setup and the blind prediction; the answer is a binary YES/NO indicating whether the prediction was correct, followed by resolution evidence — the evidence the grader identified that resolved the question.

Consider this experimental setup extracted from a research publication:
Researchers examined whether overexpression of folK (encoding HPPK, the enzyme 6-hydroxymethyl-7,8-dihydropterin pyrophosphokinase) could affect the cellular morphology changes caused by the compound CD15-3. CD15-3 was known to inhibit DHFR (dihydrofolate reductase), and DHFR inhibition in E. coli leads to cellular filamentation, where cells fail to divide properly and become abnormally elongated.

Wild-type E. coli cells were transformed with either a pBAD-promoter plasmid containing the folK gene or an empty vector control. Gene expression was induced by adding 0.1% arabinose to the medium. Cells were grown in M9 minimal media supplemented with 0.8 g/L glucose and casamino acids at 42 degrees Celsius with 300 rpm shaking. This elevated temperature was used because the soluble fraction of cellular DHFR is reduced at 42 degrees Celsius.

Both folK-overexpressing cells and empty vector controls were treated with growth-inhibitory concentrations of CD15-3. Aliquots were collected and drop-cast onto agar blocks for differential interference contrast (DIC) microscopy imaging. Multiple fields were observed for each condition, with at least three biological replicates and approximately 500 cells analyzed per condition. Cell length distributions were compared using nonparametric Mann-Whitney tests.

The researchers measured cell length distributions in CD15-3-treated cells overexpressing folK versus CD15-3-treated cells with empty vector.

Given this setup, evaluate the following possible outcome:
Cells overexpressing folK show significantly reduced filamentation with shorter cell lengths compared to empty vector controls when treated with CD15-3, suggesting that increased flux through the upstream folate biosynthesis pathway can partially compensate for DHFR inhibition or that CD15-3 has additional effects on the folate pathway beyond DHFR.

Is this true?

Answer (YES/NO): YES